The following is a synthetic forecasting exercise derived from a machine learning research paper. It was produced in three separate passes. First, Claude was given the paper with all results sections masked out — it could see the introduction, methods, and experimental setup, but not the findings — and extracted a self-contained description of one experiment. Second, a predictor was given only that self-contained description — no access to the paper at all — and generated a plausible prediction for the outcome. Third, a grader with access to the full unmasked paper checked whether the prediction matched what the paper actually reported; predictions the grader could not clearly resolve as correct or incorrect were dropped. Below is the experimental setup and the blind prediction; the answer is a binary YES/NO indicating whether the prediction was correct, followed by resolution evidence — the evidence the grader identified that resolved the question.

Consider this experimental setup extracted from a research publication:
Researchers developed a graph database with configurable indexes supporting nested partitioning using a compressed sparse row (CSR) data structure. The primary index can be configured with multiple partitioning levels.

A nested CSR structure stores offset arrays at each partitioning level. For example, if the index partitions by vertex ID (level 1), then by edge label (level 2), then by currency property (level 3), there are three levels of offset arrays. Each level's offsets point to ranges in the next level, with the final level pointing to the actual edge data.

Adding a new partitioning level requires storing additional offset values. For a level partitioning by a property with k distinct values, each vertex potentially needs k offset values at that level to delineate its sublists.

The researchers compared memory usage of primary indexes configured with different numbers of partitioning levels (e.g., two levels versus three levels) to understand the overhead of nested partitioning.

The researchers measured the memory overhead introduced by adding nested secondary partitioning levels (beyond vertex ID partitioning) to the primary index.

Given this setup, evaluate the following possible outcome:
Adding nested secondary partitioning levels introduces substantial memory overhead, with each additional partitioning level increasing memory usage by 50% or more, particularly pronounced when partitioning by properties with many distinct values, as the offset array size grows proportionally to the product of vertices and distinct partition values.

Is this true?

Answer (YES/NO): NO